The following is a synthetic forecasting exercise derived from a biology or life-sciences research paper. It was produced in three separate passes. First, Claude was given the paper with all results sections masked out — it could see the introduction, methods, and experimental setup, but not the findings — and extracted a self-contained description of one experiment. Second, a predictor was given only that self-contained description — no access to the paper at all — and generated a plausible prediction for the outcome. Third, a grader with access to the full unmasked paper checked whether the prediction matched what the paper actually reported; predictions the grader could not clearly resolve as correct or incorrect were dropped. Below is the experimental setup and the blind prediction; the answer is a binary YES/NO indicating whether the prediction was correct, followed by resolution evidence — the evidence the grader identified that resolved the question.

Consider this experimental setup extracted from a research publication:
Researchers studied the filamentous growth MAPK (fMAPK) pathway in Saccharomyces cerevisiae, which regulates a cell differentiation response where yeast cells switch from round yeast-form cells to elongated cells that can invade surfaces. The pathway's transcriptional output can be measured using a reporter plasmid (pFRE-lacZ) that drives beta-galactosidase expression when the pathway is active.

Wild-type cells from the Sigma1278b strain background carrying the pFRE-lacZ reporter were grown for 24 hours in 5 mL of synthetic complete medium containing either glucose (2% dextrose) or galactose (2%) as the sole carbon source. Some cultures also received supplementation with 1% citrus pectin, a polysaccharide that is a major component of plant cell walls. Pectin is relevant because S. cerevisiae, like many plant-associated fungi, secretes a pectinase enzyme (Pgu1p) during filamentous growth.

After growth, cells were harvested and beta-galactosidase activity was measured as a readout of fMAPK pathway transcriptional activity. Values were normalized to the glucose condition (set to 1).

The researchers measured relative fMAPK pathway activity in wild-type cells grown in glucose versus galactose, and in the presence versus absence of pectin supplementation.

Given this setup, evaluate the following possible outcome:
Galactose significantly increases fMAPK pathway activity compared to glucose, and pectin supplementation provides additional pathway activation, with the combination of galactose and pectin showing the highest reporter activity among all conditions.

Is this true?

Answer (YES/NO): YES